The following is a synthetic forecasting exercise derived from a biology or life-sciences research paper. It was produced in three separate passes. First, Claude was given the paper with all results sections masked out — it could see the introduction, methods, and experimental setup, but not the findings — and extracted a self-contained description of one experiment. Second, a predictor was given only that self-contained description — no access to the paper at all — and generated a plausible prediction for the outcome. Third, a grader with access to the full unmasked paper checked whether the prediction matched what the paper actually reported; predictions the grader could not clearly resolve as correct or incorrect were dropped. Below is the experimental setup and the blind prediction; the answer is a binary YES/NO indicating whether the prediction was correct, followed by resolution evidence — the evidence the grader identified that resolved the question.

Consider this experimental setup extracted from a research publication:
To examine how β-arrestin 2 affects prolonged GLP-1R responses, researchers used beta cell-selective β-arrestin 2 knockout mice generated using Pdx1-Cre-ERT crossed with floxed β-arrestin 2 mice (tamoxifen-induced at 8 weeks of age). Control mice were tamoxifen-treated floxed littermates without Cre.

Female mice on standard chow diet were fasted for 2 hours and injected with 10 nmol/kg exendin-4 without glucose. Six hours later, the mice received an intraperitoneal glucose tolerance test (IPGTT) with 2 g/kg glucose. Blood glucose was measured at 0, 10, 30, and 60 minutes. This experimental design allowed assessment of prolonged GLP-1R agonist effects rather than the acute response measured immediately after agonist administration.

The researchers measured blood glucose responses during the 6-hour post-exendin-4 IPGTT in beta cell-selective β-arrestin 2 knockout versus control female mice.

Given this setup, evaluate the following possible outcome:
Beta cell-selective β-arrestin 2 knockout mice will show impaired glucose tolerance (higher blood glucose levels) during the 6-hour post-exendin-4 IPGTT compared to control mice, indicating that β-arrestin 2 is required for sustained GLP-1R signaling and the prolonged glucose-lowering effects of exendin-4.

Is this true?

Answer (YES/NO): NO